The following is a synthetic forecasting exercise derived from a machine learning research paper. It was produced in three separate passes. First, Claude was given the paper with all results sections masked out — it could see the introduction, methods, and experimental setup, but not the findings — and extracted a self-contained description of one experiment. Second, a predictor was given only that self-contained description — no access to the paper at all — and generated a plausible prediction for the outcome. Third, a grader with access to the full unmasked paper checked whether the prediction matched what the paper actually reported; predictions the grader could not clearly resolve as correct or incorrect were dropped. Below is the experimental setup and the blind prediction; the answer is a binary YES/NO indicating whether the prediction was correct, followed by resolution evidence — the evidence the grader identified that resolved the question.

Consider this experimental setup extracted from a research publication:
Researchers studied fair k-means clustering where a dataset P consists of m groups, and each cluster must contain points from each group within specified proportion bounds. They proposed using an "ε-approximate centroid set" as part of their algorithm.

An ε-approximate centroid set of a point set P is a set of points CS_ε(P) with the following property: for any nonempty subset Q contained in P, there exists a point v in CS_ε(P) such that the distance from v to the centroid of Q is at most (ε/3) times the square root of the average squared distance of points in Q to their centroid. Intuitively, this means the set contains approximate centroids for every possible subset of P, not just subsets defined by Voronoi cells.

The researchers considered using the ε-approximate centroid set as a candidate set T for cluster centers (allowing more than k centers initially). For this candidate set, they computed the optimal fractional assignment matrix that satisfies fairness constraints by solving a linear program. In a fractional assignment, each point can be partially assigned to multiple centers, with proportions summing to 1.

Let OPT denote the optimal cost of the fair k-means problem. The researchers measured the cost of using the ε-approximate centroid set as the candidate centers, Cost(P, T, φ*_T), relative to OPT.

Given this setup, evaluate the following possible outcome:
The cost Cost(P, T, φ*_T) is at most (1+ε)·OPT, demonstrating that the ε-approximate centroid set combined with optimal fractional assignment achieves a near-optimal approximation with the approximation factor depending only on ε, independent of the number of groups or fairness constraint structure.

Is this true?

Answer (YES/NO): NO